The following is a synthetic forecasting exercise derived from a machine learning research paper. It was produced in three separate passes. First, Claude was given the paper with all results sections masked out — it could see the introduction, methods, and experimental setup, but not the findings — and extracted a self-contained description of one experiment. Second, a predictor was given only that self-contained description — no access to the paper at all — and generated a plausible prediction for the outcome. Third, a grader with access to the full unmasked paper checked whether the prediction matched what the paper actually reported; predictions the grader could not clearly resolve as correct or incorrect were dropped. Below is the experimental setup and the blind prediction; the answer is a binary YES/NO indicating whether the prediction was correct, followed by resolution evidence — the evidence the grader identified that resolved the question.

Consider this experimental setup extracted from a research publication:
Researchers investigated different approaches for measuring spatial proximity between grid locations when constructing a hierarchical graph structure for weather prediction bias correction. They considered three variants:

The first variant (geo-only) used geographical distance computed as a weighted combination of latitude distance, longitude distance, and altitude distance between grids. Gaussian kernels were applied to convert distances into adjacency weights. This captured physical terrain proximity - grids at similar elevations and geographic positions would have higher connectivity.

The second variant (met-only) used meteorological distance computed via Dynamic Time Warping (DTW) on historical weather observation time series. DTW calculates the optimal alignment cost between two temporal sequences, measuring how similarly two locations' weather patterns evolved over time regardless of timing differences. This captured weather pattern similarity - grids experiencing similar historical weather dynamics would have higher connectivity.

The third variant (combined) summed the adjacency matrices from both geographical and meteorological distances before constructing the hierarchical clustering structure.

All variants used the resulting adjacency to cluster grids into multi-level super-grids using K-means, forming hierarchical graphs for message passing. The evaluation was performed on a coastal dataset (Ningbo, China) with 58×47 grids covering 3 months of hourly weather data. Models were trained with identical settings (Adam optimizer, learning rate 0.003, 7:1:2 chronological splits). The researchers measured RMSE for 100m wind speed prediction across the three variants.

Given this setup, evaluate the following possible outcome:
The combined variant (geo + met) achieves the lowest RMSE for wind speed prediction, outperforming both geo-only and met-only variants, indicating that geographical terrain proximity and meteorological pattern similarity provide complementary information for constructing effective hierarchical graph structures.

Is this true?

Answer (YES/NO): YES